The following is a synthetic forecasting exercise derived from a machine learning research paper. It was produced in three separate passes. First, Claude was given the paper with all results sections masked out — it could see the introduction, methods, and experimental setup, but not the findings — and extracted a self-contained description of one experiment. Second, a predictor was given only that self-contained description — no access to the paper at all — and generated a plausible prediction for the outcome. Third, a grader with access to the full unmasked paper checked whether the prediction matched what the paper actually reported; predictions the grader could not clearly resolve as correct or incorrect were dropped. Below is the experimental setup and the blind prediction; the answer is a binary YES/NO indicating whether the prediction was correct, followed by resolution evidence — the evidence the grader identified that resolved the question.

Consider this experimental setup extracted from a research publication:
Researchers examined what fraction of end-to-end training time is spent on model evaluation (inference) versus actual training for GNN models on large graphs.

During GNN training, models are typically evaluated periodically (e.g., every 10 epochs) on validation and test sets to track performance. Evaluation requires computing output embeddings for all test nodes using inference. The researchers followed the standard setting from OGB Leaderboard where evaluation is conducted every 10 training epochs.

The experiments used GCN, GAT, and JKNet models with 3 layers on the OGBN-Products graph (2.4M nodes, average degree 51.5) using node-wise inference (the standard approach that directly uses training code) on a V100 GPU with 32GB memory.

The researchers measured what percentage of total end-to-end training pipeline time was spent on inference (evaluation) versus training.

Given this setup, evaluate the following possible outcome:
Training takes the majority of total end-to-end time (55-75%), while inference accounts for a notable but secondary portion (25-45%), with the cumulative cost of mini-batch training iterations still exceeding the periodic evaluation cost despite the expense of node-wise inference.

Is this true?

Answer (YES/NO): NO